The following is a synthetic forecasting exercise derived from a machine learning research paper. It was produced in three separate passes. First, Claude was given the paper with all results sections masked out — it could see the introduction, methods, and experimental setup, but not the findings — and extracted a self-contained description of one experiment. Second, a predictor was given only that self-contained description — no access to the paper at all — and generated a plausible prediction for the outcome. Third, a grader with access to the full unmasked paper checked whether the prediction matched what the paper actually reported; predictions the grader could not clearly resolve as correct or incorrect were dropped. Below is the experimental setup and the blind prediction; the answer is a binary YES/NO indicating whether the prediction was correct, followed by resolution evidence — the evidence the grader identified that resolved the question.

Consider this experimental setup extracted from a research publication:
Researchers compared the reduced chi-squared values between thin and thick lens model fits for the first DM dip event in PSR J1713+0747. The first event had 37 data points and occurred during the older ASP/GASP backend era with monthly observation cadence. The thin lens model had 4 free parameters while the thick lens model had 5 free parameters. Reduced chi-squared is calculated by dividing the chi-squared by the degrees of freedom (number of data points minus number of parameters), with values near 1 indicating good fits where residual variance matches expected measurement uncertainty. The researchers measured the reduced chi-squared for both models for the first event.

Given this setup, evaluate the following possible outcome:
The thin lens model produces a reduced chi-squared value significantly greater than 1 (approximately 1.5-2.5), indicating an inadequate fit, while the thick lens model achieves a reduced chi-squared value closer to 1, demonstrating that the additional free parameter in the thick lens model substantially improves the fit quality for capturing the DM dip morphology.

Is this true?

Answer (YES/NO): NO